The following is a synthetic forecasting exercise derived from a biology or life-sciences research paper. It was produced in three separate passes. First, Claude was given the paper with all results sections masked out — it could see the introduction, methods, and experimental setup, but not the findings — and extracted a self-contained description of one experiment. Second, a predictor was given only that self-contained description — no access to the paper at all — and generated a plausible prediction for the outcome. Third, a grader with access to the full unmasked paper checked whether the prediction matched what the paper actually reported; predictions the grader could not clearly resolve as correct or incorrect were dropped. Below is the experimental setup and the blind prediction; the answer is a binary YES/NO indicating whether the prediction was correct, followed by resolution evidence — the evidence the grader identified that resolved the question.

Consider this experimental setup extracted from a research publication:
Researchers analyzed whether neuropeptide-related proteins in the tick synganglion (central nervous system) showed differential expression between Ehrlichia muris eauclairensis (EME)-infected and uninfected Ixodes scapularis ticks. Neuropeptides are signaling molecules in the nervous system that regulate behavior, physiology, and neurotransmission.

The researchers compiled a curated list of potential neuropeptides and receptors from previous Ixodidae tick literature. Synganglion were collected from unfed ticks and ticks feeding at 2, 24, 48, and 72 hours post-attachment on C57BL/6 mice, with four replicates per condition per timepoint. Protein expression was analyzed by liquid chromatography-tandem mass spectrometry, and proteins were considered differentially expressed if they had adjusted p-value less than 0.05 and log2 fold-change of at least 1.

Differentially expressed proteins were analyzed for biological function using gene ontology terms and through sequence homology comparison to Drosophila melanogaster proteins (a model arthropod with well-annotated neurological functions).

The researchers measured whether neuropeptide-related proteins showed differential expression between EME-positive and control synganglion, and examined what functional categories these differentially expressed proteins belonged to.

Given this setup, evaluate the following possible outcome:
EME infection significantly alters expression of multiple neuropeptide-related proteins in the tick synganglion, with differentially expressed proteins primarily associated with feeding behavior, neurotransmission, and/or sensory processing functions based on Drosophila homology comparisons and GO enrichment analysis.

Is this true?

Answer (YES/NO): NO